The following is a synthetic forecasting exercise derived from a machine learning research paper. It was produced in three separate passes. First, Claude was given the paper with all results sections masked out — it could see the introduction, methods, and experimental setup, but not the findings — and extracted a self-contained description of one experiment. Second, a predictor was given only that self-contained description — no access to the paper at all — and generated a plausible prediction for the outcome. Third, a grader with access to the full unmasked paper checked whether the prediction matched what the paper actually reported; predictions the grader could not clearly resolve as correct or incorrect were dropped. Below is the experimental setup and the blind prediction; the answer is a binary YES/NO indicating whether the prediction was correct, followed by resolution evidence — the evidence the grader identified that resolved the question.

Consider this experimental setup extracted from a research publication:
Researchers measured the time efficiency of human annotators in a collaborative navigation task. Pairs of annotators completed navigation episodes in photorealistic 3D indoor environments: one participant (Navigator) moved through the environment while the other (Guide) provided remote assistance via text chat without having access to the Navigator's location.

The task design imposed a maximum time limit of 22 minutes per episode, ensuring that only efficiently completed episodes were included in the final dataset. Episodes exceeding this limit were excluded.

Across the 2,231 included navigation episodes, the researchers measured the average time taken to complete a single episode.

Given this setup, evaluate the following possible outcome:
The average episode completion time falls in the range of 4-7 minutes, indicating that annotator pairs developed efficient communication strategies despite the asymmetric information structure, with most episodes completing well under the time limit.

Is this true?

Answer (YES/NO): NO